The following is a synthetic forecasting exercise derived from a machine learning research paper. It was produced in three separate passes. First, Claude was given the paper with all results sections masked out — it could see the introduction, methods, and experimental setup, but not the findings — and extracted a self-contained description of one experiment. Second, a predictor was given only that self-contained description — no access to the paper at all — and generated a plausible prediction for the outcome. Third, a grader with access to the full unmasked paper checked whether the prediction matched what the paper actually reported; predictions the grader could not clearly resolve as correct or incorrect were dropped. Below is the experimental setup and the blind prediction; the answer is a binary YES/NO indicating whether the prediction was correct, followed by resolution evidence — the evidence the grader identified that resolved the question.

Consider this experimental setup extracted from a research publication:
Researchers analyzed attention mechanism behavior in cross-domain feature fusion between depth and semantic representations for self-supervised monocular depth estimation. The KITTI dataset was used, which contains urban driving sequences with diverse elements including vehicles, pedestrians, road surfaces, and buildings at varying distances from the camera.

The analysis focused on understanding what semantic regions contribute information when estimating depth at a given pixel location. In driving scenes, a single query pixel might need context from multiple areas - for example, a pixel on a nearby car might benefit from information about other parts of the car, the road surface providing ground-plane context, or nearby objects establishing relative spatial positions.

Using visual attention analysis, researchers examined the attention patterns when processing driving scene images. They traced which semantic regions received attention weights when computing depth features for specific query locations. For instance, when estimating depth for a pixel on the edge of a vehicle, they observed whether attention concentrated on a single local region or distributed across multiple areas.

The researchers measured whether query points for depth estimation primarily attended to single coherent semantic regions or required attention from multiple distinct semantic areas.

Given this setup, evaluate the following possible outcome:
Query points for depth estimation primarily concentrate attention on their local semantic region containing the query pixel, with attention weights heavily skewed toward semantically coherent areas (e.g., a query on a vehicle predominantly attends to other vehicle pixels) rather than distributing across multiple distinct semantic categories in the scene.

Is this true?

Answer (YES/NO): NO